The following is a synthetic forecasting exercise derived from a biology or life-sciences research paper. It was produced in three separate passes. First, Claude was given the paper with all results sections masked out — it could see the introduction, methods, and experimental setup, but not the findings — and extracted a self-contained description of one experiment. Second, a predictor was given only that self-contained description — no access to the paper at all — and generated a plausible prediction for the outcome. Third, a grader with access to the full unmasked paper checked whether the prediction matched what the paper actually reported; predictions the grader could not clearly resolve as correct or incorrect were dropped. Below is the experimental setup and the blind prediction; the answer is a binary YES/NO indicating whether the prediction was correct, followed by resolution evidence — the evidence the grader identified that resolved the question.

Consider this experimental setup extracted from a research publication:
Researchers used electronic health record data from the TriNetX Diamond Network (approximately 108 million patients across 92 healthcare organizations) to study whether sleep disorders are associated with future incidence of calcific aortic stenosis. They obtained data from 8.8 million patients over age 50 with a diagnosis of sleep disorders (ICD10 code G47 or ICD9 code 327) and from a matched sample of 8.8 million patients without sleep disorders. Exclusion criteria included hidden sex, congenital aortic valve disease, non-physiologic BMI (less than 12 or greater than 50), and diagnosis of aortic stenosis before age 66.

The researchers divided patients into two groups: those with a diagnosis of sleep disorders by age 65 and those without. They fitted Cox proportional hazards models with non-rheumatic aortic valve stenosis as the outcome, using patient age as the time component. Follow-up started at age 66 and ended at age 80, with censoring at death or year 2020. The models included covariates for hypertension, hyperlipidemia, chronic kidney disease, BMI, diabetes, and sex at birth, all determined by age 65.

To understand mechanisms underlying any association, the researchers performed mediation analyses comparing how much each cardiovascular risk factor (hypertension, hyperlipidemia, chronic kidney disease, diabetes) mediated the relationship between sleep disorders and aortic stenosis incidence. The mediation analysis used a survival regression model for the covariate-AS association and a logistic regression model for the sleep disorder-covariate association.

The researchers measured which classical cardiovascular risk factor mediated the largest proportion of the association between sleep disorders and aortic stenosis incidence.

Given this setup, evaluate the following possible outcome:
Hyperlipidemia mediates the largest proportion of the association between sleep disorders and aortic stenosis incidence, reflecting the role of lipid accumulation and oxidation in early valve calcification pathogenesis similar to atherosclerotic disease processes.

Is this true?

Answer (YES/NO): YES